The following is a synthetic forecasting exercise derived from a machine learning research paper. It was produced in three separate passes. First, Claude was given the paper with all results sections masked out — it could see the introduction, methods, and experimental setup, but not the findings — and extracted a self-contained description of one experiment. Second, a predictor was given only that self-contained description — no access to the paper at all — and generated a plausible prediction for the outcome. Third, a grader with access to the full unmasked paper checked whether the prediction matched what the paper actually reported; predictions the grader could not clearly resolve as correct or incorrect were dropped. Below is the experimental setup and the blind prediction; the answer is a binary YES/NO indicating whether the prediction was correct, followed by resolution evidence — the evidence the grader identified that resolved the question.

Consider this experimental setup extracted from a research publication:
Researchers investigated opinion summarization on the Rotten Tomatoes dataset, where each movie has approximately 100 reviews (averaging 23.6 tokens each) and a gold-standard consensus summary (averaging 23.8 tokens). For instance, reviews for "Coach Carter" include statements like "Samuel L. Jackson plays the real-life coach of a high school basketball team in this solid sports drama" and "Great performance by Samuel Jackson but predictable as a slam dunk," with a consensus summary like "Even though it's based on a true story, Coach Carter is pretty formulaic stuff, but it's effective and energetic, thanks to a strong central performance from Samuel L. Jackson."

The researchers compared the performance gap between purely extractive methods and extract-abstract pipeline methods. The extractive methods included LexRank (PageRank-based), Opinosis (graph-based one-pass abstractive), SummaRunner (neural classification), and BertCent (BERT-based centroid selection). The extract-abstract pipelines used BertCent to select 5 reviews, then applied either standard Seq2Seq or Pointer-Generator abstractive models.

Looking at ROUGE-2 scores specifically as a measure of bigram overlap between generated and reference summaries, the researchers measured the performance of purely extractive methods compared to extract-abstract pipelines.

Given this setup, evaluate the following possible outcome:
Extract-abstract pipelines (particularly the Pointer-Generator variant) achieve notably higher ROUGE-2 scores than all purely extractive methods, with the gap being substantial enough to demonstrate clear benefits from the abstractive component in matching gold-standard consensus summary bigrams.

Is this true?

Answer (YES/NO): YES